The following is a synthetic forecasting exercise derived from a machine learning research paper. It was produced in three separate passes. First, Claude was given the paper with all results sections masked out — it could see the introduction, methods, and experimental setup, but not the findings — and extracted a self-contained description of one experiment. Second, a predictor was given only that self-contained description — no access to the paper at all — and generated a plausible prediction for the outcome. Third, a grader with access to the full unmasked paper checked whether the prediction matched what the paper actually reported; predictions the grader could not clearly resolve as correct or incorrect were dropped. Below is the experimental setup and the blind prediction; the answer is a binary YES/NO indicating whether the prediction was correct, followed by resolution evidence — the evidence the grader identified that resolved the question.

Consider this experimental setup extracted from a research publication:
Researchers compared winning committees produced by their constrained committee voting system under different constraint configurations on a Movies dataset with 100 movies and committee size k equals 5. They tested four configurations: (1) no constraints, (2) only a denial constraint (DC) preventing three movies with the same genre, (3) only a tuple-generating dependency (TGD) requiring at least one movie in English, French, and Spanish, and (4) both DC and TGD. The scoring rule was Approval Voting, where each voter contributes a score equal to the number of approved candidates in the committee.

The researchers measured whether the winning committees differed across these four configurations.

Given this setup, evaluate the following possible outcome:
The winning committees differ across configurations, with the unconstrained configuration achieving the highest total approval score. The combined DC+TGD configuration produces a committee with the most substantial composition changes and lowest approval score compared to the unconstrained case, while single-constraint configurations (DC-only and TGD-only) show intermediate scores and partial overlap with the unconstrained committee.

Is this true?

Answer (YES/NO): NO